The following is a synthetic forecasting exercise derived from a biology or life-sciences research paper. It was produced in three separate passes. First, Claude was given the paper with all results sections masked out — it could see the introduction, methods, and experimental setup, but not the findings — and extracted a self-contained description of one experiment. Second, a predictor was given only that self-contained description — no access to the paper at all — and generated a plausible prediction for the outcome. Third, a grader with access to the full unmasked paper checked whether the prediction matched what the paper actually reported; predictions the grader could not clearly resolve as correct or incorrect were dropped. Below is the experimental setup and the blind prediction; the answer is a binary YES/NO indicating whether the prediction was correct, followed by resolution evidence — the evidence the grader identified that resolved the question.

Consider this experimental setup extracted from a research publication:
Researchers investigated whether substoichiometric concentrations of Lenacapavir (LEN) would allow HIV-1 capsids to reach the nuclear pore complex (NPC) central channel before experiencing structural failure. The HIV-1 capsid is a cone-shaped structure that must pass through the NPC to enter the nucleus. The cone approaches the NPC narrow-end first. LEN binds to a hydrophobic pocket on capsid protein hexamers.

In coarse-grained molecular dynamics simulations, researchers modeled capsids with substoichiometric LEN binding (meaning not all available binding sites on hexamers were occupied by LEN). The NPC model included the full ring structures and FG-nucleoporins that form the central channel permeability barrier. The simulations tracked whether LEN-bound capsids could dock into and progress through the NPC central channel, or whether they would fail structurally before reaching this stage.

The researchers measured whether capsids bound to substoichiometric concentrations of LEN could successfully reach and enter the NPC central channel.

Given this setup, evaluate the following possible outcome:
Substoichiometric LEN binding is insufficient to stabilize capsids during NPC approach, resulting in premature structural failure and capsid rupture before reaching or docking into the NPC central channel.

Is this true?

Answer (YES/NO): NO